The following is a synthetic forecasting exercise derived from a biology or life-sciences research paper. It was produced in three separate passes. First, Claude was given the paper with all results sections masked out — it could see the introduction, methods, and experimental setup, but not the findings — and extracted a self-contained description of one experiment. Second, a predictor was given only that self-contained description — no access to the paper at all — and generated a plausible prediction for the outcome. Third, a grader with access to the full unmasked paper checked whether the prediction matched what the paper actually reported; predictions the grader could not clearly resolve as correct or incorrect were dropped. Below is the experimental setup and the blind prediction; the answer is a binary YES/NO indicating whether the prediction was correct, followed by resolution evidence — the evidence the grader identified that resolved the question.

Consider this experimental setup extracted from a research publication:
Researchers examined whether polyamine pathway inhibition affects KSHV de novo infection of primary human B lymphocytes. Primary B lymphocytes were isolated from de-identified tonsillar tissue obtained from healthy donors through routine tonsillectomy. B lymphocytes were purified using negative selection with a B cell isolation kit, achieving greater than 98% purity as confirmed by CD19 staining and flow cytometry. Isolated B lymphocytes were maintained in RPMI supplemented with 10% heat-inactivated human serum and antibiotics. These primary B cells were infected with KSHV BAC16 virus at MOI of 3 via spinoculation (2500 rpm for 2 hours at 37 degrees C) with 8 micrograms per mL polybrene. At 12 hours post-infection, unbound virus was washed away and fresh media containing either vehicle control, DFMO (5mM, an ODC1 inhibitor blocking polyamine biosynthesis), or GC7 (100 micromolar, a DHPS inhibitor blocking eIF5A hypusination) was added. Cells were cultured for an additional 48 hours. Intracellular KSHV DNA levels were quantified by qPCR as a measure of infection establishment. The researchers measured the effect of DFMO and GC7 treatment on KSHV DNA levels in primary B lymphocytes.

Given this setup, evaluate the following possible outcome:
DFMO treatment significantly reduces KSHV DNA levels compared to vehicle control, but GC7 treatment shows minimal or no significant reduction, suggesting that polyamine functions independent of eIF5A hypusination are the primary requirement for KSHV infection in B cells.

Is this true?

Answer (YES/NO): NO